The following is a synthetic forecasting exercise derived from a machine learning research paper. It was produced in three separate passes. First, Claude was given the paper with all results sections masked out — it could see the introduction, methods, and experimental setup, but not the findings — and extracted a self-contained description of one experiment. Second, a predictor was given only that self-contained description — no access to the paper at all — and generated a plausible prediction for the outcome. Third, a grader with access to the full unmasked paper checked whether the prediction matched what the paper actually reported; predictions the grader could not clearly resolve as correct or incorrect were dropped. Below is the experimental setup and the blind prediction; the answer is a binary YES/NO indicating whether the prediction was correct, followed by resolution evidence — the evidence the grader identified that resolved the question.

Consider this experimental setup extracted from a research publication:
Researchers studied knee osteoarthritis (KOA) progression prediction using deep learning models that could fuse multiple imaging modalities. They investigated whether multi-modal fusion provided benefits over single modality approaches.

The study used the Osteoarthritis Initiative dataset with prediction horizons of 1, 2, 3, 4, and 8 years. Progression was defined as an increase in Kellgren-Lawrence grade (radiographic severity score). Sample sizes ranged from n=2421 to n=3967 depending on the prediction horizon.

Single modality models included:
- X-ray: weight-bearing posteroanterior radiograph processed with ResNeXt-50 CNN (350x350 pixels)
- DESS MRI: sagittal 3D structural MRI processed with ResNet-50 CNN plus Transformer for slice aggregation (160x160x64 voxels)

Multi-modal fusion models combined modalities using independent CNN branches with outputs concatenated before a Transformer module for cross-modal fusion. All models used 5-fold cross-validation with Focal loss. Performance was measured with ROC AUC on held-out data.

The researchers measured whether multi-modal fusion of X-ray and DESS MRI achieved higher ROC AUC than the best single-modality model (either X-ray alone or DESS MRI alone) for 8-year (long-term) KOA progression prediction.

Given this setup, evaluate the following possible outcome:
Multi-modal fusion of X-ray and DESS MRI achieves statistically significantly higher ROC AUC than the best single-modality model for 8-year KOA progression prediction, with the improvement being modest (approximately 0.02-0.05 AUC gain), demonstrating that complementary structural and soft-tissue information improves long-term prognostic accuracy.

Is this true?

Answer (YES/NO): NO